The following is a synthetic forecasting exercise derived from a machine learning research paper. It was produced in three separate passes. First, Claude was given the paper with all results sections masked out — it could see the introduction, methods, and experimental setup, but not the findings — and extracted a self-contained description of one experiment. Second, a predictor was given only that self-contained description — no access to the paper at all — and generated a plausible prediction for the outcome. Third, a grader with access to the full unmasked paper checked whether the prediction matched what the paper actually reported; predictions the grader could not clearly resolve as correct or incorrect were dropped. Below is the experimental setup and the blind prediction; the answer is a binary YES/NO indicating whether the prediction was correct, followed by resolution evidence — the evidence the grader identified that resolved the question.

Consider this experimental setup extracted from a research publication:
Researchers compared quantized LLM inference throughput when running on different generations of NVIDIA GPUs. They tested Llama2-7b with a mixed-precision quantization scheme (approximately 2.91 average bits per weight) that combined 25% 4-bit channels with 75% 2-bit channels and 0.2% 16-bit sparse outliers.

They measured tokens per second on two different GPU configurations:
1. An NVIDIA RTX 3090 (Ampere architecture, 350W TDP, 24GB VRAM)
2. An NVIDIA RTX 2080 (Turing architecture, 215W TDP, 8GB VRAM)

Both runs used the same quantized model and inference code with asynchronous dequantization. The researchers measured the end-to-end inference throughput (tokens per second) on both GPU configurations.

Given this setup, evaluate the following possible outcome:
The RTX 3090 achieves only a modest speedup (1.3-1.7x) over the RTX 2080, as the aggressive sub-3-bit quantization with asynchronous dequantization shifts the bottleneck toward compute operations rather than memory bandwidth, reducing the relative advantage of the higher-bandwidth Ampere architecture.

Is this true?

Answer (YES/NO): YES